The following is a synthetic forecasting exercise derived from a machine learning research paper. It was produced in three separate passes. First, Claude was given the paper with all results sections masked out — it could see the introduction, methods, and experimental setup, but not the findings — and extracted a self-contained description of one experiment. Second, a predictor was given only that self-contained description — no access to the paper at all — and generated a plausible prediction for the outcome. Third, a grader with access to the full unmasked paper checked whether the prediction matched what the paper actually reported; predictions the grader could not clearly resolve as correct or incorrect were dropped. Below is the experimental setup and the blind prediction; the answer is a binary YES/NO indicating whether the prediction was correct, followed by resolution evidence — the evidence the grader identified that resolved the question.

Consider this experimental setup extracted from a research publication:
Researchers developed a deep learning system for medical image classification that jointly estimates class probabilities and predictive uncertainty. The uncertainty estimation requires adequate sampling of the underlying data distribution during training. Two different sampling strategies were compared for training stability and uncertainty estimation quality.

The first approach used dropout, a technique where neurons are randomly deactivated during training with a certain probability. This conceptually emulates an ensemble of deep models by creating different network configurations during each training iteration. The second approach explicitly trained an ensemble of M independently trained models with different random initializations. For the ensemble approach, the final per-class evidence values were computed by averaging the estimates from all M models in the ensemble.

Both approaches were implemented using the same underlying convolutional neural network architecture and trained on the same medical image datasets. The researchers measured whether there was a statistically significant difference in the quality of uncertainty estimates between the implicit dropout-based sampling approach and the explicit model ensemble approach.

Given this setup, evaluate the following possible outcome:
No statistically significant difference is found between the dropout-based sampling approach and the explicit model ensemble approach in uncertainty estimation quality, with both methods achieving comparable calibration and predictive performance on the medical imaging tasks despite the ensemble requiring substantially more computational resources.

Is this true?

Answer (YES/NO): YES